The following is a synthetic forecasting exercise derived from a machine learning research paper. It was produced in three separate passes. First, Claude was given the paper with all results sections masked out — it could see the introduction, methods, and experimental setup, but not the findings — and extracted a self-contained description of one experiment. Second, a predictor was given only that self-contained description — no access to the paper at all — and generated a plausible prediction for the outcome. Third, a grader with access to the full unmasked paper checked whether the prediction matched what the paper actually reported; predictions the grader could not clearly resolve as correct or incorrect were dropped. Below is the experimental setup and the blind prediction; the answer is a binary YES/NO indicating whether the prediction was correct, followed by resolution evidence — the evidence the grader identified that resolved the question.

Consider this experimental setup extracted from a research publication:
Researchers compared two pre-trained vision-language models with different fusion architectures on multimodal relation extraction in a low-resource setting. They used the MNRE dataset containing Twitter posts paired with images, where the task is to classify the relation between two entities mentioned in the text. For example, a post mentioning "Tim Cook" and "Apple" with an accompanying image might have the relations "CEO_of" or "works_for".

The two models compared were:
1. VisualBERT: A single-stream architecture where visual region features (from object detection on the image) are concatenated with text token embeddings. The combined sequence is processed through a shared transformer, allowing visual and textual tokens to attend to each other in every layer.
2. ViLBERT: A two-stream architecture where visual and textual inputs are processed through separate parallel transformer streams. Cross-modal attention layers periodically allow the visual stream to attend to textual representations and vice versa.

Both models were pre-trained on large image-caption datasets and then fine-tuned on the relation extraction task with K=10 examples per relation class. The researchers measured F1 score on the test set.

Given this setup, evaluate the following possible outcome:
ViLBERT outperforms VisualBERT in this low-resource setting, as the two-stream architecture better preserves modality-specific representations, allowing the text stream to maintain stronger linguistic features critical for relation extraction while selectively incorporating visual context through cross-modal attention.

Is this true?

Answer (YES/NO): YES